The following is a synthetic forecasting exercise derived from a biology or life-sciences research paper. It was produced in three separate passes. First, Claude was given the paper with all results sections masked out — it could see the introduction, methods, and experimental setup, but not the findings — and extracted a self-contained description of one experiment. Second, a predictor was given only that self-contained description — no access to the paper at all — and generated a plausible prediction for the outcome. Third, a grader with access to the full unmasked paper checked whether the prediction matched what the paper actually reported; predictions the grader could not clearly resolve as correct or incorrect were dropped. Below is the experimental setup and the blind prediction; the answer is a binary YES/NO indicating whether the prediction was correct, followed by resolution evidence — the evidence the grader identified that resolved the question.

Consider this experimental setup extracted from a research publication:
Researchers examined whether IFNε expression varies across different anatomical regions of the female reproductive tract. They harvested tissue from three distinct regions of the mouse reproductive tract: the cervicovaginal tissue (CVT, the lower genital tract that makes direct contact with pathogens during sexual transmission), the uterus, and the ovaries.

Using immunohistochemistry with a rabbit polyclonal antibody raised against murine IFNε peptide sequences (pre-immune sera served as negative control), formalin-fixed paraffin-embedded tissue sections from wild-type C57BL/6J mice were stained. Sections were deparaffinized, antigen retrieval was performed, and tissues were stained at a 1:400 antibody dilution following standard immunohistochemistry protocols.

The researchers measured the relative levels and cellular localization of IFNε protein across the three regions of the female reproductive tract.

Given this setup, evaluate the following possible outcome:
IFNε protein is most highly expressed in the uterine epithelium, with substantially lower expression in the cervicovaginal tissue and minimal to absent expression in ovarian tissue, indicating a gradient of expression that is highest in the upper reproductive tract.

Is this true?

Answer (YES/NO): NO